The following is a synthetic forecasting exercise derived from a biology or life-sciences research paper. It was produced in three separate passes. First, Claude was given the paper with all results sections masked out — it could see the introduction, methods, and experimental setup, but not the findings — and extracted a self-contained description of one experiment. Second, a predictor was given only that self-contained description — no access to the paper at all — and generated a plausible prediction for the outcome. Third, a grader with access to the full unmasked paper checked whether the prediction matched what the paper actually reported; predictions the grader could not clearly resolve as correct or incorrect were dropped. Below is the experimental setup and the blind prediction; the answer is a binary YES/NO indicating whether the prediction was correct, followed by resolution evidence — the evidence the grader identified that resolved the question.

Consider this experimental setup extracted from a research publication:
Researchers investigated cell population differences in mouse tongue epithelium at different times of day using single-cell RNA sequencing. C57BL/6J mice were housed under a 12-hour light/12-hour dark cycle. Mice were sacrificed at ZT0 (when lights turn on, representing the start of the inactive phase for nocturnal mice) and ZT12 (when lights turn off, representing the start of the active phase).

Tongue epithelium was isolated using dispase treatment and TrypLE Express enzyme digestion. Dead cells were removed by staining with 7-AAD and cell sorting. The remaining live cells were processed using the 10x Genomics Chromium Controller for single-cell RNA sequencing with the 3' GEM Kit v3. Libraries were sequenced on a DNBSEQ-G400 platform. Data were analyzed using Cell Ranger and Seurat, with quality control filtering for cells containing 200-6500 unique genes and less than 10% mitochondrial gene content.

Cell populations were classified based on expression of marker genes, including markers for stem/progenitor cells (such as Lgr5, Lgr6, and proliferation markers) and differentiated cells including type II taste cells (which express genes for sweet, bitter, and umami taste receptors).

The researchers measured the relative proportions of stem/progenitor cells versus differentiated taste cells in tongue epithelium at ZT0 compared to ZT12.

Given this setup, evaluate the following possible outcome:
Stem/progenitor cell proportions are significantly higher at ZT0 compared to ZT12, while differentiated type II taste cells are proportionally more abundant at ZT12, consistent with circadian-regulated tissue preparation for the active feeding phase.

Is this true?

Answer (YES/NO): NO